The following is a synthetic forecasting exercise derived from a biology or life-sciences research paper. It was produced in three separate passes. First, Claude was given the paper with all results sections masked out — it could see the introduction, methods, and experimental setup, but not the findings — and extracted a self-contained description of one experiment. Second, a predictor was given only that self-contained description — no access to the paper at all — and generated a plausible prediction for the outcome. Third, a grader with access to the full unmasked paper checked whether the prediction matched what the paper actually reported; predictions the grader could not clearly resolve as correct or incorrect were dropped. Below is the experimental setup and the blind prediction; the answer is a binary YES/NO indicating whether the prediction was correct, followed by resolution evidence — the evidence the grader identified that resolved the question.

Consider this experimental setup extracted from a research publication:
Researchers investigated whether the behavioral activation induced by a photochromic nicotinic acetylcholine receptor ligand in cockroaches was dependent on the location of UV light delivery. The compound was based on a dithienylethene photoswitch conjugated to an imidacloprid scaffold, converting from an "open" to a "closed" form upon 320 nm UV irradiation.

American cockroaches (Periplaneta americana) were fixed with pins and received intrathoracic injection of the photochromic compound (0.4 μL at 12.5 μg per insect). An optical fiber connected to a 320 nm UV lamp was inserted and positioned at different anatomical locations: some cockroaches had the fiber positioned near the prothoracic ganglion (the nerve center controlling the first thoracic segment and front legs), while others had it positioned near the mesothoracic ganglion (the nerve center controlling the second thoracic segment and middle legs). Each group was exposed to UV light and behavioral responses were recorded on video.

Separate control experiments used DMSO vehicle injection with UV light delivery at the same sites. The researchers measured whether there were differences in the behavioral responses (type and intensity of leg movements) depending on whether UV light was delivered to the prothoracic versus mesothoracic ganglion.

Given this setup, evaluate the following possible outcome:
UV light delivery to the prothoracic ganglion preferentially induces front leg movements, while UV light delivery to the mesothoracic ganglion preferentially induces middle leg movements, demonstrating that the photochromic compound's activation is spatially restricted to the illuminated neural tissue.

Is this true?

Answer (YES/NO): NO